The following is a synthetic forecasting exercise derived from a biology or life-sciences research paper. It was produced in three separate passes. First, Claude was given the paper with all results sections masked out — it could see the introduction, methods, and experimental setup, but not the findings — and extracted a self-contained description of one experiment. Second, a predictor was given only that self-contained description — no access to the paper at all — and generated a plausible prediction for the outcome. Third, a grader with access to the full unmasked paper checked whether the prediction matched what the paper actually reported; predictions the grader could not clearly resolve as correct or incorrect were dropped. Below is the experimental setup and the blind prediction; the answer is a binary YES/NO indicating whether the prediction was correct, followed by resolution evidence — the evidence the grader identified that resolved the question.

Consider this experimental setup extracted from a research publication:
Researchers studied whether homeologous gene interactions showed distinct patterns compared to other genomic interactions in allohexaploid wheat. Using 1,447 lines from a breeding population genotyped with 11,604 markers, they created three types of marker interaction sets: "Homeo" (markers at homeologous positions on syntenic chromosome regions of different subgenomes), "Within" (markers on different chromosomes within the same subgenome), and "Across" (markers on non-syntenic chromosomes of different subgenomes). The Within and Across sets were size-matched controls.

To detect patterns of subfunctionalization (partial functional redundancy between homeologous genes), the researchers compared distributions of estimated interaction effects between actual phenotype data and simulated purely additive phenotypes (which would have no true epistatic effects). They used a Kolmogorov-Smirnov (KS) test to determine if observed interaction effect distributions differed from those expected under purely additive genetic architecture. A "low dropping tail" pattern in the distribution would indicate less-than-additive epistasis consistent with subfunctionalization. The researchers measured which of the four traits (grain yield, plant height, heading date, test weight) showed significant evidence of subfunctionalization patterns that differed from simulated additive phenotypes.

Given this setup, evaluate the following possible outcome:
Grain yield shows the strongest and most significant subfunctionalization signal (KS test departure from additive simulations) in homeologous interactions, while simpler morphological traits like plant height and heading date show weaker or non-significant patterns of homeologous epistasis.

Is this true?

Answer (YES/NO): NO